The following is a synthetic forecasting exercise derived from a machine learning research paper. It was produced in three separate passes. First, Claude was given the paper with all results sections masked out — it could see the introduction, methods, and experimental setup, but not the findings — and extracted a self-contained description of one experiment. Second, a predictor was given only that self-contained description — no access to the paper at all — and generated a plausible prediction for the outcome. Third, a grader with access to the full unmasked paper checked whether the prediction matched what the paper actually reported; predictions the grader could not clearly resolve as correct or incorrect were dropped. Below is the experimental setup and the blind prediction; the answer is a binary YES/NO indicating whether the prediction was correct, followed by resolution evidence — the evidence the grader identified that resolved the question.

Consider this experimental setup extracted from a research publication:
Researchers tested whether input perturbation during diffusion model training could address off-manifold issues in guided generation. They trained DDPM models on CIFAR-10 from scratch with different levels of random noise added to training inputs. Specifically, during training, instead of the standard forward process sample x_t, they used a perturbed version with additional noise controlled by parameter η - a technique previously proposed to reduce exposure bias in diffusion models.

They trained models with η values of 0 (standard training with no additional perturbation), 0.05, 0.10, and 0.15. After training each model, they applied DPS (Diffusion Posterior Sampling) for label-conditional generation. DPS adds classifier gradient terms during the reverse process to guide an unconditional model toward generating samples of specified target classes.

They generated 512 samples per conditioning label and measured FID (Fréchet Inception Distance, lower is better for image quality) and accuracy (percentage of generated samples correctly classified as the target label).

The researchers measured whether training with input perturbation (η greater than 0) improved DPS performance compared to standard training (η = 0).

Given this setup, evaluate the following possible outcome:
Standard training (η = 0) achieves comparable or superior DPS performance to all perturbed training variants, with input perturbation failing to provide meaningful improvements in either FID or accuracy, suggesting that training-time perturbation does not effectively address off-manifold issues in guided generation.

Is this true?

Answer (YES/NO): YES